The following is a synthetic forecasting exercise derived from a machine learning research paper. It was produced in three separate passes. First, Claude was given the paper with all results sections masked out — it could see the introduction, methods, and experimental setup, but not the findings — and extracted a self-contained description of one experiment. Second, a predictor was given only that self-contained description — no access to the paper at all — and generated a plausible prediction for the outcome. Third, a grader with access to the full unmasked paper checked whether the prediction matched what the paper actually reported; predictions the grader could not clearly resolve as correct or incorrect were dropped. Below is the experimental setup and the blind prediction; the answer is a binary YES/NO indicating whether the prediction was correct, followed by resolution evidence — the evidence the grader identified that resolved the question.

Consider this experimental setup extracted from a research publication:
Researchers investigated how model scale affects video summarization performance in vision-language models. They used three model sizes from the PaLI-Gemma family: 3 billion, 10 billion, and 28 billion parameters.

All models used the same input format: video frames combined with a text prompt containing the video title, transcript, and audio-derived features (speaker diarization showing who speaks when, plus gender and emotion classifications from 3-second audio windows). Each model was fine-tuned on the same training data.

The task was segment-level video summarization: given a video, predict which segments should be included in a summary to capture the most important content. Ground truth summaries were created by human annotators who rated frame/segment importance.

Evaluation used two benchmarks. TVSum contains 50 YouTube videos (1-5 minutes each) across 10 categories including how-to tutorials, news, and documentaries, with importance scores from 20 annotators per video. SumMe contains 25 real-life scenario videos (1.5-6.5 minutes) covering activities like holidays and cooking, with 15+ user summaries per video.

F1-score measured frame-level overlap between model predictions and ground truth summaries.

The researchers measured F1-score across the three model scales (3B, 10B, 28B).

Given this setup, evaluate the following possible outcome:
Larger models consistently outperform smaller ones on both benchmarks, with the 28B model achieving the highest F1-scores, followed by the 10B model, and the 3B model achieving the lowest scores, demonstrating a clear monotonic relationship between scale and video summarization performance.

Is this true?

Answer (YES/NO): NO